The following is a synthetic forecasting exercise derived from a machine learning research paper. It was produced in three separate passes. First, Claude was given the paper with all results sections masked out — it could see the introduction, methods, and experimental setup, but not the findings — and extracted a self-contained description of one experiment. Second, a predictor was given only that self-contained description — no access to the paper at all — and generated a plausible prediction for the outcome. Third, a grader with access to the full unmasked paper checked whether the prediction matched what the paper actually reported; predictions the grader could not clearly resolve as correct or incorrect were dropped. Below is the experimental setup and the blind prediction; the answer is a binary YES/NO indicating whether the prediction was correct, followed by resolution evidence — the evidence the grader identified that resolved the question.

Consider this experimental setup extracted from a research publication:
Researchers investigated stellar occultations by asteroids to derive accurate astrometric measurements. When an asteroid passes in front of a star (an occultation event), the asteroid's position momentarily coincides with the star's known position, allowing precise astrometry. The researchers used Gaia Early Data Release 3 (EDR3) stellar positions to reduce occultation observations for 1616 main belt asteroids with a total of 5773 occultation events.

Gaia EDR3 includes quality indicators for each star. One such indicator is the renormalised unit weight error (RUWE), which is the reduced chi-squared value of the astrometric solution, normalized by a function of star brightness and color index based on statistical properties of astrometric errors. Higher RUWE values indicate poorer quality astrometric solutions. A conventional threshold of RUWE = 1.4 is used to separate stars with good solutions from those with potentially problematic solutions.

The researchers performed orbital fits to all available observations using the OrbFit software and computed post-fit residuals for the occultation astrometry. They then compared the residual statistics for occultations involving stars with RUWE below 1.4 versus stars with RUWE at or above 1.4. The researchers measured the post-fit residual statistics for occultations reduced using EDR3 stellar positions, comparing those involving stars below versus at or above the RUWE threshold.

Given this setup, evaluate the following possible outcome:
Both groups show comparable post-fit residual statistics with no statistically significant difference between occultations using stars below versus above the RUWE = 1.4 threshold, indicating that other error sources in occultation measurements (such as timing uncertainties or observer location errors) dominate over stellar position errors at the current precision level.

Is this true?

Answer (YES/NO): NO